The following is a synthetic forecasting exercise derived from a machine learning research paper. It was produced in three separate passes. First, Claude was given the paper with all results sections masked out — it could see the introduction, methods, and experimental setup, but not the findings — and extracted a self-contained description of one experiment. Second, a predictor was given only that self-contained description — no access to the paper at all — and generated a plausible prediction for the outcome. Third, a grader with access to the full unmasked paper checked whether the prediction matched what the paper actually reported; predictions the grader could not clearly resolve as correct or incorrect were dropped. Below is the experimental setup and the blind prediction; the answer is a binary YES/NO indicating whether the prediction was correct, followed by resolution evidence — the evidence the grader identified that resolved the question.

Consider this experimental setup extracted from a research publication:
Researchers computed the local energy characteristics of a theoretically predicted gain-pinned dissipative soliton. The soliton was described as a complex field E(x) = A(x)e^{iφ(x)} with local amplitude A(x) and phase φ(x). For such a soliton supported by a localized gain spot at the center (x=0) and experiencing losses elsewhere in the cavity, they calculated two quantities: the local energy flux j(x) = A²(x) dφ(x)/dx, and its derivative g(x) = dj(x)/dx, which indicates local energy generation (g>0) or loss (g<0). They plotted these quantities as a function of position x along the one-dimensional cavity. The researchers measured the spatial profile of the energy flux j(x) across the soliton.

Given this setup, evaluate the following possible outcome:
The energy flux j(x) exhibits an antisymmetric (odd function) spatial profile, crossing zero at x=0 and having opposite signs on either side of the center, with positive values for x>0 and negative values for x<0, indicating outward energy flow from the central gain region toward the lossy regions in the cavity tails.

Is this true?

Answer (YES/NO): YES